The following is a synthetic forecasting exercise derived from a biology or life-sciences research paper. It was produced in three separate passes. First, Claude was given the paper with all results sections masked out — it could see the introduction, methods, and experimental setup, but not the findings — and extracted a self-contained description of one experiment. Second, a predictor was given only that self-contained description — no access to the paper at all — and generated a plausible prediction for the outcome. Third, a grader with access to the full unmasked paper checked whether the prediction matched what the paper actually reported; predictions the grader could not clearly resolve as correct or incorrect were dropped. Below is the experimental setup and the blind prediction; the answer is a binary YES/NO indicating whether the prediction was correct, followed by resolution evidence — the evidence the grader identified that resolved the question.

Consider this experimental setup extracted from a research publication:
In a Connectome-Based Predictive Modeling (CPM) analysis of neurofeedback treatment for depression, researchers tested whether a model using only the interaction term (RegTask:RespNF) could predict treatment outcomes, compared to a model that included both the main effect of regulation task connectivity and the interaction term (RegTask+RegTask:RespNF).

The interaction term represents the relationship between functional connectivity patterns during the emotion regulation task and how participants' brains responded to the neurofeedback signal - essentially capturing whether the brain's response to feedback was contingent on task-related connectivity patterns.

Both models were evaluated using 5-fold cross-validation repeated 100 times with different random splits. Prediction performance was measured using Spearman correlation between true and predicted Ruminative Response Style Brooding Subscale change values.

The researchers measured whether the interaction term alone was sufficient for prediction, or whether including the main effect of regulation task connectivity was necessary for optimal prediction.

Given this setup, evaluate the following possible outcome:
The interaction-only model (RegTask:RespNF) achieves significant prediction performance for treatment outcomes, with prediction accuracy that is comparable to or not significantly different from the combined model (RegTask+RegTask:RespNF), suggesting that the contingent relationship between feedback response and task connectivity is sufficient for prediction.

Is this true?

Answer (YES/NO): NO